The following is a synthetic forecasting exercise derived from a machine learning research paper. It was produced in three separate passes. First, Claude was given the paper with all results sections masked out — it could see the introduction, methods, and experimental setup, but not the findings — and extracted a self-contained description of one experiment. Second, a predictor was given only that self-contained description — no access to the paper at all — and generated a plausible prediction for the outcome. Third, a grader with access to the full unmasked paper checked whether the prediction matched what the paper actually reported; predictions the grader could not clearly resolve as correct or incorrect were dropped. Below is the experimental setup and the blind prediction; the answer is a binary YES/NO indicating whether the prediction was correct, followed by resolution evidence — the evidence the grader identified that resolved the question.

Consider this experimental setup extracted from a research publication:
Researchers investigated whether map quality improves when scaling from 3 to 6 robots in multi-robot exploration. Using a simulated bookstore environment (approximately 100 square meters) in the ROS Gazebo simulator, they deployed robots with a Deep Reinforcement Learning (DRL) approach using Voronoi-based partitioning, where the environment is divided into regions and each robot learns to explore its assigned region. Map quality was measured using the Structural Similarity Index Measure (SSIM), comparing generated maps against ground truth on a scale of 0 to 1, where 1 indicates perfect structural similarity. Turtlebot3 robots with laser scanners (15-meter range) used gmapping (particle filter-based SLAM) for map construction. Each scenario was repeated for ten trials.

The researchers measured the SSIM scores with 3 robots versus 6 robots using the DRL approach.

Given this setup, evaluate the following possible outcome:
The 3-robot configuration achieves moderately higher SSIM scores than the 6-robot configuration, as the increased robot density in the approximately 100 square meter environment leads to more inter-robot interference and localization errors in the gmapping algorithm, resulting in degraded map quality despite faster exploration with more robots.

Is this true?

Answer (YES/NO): NO